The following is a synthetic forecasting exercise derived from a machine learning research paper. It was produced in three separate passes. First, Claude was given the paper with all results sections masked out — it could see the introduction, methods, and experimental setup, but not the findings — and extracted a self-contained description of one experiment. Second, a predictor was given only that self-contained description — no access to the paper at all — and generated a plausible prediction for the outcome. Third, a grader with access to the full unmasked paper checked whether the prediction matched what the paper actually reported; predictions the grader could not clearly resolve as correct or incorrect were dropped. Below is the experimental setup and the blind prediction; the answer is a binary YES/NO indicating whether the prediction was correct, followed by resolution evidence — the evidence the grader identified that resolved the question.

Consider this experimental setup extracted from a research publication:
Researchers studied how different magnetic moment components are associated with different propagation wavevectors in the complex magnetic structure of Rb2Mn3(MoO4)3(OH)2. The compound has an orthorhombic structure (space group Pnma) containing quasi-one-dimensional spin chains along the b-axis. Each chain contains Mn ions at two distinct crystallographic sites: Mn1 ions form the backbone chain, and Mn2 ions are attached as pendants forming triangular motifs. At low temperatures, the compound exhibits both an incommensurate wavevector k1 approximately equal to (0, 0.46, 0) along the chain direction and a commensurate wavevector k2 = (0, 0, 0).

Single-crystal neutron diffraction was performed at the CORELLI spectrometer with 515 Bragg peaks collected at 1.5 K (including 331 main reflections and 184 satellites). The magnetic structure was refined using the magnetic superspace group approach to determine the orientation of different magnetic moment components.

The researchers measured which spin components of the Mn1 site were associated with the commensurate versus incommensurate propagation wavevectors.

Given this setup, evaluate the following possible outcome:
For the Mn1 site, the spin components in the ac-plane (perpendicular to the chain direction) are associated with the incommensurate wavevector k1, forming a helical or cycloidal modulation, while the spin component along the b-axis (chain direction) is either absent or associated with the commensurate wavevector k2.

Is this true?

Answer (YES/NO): NO